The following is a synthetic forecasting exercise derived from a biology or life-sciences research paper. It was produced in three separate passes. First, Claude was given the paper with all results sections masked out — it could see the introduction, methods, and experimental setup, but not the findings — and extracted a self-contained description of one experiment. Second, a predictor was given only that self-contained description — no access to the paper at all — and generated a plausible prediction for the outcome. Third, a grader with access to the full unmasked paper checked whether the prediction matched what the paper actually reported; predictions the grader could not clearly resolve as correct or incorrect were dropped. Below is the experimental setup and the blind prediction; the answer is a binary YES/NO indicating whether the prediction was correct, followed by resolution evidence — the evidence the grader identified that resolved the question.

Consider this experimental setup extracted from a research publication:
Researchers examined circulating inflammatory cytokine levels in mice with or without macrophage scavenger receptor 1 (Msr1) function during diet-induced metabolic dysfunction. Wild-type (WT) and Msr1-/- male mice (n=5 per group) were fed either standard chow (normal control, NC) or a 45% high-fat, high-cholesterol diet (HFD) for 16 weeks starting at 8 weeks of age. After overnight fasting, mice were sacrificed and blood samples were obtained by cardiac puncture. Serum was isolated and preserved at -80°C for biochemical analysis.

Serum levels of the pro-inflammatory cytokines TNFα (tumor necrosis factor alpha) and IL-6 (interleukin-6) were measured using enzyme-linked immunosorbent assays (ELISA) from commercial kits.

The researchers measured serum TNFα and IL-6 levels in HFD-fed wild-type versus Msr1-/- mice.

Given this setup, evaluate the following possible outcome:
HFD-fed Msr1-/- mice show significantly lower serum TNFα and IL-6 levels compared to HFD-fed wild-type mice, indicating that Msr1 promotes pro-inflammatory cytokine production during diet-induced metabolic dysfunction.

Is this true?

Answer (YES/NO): YES